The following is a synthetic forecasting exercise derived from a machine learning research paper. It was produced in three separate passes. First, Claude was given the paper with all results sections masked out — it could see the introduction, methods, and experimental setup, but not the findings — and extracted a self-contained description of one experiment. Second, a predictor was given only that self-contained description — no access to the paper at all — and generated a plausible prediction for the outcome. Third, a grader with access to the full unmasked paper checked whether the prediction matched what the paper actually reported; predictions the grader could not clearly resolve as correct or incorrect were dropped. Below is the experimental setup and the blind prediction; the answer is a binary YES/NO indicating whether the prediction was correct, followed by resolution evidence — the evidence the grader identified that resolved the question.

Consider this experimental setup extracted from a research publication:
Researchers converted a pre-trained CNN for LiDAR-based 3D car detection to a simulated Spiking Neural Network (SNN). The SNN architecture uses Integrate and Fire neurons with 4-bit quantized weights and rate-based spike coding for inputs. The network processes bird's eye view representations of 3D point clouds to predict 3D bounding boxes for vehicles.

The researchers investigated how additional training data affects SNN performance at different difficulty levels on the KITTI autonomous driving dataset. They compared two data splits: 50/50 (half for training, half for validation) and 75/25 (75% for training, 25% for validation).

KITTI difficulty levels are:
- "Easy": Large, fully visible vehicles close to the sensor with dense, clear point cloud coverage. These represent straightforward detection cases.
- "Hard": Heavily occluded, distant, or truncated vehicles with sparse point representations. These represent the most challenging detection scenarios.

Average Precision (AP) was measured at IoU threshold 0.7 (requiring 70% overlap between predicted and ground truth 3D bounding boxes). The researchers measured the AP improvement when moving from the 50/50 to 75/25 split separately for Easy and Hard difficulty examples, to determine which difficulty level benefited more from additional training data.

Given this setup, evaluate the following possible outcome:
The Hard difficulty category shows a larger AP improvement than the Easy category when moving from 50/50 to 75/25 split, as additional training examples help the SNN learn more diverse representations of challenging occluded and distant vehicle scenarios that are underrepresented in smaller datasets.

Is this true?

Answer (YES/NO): NO